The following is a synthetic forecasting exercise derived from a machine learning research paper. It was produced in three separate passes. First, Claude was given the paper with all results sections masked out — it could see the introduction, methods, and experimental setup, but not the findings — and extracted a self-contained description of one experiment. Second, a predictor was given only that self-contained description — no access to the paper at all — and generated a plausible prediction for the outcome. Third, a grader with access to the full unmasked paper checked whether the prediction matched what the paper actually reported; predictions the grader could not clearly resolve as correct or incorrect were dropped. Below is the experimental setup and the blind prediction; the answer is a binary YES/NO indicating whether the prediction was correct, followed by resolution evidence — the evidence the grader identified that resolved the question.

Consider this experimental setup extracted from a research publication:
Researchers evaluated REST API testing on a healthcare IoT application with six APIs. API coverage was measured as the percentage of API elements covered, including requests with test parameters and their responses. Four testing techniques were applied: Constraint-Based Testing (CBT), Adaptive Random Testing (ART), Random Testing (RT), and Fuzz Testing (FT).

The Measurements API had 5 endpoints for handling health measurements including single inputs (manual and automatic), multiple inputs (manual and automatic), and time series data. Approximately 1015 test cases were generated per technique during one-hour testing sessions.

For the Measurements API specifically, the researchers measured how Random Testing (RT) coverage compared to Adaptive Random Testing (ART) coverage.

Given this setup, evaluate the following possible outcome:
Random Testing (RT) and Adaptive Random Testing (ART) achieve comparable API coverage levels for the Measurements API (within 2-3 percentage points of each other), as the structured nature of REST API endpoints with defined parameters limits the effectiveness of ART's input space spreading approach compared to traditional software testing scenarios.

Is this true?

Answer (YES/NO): NO